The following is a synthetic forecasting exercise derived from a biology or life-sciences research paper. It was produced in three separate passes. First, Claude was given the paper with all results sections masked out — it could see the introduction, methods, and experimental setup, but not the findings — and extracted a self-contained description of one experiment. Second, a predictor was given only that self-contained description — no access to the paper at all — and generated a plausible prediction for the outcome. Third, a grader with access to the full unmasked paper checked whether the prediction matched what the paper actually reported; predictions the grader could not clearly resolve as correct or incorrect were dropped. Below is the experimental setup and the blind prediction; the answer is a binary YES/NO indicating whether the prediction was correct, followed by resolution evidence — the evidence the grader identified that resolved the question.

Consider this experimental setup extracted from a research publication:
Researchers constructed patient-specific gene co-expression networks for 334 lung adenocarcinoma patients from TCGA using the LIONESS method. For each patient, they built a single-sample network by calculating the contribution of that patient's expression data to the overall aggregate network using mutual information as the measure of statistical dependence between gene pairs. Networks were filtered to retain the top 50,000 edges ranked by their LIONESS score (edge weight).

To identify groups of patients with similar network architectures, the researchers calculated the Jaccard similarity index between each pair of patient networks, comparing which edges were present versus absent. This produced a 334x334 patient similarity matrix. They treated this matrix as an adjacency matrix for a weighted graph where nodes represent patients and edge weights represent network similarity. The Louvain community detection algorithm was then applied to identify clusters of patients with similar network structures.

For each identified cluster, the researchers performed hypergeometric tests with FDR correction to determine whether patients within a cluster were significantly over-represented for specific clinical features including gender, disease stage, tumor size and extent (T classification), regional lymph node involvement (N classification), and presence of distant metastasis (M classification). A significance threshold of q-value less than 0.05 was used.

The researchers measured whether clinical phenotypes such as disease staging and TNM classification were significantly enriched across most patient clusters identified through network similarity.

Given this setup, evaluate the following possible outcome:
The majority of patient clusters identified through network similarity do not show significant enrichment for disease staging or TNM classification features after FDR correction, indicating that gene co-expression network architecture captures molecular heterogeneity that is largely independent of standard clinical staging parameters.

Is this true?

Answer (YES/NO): YES